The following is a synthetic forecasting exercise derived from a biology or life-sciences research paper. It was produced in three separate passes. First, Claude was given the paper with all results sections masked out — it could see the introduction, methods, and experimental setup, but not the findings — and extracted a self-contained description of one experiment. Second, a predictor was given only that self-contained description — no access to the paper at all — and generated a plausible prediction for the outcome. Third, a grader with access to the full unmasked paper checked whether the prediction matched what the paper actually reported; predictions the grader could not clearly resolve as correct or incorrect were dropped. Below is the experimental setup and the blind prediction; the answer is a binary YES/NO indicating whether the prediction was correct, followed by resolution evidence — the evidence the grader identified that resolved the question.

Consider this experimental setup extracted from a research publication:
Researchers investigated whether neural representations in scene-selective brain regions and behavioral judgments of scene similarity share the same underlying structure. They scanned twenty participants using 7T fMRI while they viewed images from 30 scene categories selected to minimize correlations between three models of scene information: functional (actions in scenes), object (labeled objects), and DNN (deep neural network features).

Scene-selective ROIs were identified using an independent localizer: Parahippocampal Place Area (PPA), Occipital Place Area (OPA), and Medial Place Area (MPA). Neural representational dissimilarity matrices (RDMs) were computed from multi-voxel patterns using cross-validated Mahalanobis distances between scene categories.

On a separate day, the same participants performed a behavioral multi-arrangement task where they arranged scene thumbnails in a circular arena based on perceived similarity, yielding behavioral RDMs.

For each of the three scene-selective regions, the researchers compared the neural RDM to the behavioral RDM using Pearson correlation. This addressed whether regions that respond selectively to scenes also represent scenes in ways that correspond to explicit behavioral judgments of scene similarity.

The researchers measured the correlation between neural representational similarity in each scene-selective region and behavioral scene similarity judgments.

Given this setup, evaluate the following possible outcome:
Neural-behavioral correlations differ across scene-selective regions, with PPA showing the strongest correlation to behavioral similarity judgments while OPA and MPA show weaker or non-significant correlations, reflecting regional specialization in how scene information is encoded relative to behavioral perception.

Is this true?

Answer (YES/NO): YES